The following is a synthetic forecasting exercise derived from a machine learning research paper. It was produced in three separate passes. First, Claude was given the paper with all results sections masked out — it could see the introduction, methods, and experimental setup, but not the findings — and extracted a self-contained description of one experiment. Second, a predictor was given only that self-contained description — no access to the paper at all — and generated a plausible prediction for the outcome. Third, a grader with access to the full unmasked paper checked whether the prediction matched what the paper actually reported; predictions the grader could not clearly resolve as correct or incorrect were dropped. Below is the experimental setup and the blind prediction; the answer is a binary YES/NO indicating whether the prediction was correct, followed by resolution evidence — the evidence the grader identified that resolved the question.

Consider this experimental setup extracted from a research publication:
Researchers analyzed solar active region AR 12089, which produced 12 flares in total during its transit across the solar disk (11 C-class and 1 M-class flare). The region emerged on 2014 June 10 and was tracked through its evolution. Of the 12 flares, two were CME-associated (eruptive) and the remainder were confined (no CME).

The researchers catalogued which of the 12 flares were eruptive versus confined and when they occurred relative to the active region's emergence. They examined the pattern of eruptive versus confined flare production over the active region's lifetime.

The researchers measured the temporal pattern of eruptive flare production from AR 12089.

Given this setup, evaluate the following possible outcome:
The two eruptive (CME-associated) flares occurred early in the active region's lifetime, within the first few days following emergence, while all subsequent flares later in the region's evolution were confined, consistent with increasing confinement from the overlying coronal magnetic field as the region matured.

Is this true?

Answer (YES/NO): YES